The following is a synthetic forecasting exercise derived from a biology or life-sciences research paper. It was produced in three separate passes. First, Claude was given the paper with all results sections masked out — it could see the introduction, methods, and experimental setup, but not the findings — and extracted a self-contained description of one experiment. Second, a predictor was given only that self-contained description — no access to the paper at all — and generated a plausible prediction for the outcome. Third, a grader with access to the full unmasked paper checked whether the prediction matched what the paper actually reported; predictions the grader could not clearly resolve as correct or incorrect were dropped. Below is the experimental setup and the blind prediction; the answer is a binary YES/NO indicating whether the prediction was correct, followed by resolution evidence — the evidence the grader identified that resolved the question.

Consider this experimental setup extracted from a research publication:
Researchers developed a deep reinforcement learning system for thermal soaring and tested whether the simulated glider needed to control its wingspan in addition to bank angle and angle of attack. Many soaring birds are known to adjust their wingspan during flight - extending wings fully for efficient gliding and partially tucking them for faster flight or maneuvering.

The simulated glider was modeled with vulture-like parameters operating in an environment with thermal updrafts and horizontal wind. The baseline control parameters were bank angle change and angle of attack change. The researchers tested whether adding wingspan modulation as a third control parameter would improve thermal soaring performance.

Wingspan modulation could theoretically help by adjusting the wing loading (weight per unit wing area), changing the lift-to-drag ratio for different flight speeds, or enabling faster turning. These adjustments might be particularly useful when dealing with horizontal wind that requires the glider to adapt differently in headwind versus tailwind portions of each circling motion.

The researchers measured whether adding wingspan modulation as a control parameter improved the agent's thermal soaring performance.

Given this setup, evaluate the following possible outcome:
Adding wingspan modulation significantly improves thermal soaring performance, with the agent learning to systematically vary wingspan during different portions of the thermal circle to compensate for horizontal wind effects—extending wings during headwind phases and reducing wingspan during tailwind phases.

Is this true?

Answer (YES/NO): NO